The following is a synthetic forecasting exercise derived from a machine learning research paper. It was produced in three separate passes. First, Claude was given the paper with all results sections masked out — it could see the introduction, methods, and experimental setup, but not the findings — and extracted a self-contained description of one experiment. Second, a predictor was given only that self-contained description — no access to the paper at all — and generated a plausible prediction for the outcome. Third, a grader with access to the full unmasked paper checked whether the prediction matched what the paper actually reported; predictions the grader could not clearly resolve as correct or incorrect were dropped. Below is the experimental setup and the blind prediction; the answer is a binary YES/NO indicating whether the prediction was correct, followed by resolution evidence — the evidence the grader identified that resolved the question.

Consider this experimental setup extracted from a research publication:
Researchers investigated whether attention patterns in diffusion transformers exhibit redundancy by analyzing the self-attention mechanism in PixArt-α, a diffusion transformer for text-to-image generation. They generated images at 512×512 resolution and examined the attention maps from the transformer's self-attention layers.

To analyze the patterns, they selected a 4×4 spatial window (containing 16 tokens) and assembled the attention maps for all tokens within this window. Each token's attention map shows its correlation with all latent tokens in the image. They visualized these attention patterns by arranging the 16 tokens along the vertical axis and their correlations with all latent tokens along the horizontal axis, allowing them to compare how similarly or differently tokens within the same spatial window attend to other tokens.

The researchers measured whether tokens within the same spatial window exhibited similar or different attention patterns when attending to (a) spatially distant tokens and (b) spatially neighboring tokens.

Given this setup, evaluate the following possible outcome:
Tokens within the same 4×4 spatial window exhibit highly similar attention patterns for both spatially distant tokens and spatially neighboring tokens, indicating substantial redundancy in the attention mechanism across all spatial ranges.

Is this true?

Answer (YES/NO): NO